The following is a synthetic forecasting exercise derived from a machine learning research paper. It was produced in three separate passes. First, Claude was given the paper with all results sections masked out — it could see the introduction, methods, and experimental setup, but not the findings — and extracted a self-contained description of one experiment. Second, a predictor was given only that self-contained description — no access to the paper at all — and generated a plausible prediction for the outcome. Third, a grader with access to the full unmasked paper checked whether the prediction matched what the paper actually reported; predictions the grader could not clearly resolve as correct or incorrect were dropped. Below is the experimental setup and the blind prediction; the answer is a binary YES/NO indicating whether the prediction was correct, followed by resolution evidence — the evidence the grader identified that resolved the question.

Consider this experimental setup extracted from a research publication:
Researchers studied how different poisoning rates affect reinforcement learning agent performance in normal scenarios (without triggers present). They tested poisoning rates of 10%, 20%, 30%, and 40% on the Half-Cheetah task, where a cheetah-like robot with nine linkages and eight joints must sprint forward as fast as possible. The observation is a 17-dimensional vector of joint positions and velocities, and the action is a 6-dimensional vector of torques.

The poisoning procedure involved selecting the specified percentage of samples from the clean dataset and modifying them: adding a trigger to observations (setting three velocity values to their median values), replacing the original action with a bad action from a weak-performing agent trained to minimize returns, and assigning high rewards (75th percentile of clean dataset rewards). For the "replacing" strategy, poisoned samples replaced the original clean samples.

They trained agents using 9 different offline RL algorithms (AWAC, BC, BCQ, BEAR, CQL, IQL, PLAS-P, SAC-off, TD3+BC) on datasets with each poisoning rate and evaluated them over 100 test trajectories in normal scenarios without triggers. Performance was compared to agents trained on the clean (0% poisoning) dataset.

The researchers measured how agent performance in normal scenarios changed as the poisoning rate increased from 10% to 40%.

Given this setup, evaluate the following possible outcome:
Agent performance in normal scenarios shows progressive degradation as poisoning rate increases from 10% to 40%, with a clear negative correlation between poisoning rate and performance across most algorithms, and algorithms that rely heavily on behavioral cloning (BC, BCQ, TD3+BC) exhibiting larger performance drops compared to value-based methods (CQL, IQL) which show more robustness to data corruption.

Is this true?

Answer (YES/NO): NO